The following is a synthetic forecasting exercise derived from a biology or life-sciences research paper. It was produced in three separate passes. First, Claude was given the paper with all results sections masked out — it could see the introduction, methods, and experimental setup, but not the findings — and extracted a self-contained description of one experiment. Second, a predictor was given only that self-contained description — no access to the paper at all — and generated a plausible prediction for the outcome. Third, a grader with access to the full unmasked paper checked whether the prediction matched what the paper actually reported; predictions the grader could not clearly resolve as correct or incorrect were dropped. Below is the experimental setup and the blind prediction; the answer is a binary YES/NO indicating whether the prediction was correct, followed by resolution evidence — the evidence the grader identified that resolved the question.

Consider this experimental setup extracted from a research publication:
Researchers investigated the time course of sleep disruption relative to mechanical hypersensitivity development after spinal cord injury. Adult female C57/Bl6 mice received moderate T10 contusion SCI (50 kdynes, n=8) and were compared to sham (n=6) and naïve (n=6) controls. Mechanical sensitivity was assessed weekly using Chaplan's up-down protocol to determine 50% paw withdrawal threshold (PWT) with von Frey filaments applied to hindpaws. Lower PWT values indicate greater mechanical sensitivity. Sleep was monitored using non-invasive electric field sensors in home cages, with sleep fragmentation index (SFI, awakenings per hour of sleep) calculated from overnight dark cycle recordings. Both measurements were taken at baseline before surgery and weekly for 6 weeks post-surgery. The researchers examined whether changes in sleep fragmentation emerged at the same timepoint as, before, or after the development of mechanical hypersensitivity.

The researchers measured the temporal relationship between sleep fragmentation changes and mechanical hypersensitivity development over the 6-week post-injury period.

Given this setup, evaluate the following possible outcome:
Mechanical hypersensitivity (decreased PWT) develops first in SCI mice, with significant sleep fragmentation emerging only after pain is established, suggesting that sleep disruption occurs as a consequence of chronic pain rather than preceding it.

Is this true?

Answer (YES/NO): NO